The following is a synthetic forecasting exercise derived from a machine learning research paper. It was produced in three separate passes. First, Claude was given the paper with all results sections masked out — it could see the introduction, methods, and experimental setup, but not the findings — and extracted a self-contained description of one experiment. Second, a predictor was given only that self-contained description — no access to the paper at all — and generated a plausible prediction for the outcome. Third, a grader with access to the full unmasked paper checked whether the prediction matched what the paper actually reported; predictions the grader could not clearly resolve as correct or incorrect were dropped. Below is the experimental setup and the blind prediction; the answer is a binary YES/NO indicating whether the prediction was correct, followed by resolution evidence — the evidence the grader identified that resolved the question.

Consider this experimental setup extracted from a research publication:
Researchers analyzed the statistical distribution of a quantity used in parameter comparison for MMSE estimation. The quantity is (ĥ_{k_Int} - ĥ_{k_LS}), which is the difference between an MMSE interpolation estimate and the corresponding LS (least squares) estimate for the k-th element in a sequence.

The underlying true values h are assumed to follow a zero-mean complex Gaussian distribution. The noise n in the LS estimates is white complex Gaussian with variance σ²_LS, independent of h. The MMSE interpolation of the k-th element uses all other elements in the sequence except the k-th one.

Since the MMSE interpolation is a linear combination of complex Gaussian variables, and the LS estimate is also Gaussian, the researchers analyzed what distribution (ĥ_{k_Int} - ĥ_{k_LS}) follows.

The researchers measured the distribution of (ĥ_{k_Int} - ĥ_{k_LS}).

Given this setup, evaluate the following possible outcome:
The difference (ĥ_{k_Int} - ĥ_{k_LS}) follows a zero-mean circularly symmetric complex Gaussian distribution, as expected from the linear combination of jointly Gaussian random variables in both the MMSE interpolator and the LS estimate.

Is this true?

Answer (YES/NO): YES